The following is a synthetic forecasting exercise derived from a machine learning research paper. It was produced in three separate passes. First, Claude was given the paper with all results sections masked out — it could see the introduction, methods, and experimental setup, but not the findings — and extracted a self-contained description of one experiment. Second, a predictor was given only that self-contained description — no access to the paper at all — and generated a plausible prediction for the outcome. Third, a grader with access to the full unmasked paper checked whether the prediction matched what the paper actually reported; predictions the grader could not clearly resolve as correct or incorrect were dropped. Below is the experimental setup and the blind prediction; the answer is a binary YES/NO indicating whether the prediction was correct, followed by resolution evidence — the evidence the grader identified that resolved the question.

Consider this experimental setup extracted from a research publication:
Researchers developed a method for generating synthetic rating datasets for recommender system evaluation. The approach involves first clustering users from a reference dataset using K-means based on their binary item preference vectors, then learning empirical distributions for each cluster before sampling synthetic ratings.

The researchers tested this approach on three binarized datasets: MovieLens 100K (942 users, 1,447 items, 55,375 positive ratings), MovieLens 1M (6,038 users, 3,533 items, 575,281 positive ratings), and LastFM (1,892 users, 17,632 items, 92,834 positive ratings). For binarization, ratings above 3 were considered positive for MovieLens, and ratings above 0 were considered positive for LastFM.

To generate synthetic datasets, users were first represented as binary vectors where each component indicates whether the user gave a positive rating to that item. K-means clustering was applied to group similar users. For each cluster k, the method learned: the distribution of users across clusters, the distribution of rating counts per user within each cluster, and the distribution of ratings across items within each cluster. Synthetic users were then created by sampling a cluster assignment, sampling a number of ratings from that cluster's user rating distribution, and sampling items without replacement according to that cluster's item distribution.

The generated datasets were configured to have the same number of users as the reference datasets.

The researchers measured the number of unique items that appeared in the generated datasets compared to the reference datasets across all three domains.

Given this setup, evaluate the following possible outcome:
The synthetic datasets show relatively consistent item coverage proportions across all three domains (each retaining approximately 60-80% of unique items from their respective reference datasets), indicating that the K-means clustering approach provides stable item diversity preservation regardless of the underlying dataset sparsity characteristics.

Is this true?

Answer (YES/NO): NO